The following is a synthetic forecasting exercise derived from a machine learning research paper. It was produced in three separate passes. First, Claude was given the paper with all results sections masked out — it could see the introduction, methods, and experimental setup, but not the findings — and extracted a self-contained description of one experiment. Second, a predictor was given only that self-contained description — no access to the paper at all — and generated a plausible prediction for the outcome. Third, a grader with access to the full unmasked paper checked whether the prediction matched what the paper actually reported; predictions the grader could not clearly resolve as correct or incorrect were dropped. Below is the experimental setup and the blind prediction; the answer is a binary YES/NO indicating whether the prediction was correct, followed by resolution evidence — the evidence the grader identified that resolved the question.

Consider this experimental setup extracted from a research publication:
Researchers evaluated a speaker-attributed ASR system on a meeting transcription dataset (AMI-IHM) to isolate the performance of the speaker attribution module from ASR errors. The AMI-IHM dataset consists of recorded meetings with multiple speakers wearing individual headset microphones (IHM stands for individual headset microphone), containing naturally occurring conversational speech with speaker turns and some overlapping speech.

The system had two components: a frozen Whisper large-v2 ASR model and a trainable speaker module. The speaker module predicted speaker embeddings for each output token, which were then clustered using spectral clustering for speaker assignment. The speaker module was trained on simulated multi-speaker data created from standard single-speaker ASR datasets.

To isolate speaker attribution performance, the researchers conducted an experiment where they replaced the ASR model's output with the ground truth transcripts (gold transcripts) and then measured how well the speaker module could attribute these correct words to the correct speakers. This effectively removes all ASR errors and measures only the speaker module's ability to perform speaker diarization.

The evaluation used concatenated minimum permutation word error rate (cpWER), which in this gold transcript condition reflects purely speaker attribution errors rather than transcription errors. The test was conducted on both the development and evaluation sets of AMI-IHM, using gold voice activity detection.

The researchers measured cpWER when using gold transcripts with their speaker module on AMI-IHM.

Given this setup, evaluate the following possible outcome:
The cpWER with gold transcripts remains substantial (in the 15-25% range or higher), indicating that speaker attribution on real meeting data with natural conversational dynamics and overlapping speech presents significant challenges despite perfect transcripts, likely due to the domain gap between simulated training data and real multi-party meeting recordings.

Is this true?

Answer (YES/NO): NO